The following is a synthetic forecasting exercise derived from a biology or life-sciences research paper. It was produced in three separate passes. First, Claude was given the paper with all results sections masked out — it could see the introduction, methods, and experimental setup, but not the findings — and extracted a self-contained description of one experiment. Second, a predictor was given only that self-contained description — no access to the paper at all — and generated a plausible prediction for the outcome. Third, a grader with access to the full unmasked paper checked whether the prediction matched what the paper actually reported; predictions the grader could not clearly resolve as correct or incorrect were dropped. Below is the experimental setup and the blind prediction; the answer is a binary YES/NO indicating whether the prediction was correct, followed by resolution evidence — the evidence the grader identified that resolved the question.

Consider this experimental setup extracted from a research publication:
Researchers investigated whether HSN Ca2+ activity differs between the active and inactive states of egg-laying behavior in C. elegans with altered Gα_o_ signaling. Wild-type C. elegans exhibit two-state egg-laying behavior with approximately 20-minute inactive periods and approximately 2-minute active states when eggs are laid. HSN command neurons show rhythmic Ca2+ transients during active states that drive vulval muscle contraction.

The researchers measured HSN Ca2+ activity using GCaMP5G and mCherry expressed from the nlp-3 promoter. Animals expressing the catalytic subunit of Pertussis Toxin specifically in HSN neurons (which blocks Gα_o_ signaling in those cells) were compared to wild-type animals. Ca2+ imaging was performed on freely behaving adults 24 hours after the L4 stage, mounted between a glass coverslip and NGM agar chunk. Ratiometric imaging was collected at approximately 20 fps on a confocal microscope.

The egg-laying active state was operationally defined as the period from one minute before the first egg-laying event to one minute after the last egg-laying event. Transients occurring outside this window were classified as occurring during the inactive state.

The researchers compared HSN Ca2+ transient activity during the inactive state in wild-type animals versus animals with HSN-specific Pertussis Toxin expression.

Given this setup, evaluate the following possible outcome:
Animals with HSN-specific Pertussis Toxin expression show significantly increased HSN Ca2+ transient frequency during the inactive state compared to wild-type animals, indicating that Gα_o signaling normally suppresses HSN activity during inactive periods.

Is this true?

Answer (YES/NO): YES